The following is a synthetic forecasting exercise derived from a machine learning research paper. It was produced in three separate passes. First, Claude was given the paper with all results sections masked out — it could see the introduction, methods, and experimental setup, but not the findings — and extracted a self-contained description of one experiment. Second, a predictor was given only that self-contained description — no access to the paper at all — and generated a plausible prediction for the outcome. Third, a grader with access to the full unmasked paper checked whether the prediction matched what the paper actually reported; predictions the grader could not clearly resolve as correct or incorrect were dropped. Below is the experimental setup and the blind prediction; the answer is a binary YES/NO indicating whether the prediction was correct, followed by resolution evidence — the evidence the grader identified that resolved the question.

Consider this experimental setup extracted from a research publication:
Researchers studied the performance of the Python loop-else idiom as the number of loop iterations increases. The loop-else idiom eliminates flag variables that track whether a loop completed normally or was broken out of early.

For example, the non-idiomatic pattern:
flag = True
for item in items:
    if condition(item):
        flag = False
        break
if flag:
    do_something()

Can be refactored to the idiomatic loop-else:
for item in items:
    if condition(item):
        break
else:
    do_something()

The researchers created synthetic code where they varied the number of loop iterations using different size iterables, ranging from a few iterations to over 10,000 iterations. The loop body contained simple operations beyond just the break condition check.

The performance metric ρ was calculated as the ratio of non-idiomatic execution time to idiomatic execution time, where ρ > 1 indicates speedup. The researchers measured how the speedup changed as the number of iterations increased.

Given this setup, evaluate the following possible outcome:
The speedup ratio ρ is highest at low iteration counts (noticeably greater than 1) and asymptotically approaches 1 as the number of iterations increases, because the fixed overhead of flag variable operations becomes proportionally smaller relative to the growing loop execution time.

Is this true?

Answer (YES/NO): YES